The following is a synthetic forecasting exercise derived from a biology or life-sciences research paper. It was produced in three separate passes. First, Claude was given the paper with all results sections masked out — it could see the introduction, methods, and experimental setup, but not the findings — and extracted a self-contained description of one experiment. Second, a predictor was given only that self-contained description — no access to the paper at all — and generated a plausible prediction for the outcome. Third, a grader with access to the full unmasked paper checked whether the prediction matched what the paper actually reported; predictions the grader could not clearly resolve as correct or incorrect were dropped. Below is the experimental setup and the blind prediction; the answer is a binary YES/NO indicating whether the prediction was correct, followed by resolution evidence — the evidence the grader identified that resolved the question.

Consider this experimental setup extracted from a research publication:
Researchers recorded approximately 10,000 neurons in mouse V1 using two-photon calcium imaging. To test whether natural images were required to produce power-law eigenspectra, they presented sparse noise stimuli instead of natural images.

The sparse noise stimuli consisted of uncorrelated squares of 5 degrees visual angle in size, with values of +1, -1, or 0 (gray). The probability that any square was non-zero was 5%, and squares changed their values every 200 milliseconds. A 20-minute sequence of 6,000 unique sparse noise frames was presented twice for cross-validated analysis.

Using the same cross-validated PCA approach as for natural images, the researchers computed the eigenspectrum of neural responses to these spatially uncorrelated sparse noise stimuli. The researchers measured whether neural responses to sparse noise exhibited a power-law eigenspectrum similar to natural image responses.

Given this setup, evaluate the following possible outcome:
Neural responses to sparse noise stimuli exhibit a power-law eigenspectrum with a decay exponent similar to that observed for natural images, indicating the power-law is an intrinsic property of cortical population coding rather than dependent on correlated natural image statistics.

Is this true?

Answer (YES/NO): YES